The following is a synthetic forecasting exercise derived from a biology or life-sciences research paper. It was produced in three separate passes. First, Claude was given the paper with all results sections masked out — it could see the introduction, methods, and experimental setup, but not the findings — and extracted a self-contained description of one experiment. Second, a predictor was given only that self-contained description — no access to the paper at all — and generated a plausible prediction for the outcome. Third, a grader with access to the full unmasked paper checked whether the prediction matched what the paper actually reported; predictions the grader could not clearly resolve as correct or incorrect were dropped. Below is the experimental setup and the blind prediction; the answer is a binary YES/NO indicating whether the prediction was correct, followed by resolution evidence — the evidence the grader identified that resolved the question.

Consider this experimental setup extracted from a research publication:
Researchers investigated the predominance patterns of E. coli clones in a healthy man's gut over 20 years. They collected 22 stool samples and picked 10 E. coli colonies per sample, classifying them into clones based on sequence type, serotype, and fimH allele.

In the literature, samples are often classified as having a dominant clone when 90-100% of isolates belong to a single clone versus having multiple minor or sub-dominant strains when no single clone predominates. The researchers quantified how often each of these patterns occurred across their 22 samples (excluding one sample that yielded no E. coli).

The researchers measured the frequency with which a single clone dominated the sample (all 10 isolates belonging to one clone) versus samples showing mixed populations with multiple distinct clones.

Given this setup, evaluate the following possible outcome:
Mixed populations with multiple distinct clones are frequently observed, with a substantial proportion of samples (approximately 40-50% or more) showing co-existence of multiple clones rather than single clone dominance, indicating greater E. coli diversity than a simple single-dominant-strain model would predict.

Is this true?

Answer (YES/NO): NO